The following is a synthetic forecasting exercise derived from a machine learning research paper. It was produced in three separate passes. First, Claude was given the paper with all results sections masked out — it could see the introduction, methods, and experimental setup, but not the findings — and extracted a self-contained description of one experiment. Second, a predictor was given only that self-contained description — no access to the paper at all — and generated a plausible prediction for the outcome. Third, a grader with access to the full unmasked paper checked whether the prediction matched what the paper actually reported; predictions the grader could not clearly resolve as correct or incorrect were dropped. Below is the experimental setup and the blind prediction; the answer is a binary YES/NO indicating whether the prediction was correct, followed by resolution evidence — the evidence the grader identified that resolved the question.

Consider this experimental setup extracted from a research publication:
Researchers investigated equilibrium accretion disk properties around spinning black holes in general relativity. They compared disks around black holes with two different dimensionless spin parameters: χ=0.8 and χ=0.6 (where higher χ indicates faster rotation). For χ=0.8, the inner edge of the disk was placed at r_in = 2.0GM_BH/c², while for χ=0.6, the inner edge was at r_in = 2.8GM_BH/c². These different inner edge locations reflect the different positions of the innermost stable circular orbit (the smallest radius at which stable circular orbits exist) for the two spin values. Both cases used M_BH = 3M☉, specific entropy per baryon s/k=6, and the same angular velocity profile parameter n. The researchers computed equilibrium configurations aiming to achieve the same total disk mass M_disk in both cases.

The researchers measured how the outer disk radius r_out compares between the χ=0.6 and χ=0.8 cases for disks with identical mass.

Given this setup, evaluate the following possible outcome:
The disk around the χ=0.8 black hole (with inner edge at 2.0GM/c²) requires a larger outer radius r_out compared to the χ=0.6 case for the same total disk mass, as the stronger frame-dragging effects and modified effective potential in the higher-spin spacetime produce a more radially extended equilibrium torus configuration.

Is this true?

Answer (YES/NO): NO